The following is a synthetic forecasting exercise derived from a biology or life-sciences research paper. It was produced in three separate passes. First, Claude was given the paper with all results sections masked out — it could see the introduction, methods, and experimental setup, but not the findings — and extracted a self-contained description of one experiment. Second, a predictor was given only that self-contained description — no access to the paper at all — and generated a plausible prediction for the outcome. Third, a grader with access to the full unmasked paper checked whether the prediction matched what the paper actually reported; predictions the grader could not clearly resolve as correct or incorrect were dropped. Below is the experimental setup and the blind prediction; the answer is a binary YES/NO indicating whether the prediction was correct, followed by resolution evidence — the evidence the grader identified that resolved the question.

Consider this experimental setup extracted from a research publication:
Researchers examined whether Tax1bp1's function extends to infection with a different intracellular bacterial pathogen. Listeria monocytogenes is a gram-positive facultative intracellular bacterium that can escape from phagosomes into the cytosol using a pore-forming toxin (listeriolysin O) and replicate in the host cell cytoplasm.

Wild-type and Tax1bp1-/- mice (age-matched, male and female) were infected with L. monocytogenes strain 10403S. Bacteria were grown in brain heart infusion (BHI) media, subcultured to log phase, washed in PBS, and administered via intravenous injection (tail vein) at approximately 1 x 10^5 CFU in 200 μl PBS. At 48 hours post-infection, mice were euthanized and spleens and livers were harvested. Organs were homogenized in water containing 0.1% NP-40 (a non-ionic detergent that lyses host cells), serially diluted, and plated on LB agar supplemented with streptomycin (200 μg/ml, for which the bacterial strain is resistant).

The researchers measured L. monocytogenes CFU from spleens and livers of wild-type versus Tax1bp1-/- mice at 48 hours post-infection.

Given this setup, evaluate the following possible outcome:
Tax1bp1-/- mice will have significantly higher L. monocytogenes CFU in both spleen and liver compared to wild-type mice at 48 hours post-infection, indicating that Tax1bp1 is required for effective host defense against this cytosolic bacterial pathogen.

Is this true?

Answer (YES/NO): NO